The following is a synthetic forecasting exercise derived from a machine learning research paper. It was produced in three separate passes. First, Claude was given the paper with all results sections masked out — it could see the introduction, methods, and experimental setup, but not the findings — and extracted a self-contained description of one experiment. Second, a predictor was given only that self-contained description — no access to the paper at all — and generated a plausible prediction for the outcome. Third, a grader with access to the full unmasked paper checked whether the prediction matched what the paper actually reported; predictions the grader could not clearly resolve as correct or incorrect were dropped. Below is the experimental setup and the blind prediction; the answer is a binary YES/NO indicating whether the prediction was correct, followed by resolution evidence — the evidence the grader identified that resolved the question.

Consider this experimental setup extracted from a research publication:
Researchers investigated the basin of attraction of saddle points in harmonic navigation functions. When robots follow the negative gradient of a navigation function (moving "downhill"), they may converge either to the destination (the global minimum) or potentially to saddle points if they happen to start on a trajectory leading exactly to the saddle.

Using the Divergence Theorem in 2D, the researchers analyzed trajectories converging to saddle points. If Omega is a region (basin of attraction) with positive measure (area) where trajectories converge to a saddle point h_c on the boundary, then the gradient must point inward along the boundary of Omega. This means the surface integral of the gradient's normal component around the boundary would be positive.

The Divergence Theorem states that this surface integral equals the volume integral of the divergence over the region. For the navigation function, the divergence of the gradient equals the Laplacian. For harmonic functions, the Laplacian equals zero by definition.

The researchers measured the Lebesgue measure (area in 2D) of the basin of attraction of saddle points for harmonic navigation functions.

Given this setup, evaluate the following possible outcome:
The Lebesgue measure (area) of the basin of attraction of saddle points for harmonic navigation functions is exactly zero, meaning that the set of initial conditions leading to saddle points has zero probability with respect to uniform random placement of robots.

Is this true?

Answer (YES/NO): YES